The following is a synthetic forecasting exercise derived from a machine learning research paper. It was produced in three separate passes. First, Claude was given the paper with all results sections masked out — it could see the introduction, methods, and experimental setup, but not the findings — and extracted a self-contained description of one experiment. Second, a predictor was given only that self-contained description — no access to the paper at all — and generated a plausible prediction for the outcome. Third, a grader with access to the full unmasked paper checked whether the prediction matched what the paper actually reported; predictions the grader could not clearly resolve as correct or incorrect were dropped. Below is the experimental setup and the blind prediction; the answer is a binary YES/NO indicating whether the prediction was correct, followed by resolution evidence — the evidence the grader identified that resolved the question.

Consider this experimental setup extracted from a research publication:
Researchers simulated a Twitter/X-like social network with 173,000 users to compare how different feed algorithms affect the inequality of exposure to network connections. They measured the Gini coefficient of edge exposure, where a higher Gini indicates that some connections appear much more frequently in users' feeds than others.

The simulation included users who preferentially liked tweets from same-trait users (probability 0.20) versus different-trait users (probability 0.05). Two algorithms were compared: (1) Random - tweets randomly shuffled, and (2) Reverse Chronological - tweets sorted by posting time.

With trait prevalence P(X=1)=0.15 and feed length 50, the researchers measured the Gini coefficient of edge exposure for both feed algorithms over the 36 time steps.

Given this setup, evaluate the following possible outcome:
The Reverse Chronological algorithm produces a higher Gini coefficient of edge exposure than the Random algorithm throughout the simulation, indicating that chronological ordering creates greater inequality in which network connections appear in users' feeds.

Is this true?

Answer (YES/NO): NO